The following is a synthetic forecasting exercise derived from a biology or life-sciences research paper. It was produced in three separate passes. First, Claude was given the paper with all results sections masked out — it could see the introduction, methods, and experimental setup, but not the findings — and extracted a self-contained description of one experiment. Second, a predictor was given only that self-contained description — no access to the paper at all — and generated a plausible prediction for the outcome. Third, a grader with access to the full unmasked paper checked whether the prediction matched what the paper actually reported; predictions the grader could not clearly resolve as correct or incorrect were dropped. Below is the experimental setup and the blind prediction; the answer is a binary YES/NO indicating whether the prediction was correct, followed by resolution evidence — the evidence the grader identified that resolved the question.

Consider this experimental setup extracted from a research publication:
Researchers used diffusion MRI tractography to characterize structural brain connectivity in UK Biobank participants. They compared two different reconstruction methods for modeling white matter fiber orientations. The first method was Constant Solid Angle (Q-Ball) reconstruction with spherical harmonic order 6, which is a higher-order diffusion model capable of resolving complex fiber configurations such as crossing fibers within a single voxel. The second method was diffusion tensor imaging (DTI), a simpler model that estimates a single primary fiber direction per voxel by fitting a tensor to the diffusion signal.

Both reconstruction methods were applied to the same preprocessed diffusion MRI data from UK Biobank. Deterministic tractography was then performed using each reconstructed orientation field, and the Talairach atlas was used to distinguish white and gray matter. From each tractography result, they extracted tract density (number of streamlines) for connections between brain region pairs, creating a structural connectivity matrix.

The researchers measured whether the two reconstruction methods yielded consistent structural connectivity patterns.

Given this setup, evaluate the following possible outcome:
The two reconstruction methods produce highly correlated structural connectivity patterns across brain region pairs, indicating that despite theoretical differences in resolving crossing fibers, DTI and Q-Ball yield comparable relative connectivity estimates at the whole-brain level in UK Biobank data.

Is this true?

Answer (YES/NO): NO